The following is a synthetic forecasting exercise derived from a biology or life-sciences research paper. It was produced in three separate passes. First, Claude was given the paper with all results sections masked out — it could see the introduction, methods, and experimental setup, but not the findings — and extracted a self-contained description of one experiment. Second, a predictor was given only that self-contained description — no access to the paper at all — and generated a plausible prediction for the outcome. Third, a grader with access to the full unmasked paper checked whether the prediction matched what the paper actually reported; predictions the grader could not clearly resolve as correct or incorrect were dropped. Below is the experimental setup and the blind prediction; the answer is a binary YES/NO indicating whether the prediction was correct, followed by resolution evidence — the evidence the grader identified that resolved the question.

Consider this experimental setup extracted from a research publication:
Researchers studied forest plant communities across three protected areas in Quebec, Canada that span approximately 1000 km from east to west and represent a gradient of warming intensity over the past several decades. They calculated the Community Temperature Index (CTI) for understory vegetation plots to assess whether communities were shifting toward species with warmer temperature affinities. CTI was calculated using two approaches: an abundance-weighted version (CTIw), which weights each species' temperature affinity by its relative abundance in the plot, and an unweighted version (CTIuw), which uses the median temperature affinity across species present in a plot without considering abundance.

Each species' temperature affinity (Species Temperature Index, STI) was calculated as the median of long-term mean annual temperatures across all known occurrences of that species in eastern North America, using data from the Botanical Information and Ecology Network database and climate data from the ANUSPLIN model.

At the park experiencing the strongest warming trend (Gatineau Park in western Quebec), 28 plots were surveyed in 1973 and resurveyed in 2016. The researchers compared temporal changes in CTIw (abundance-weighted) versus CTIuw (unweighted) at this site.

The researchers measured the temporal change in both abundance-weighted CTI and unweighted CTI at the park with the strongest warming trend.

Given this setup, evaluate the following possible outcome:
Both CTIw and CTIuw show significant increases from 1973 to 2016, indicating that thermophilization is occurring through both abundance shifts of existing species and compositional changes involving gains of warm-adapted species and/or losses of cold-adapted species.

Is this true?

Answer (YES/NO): NO